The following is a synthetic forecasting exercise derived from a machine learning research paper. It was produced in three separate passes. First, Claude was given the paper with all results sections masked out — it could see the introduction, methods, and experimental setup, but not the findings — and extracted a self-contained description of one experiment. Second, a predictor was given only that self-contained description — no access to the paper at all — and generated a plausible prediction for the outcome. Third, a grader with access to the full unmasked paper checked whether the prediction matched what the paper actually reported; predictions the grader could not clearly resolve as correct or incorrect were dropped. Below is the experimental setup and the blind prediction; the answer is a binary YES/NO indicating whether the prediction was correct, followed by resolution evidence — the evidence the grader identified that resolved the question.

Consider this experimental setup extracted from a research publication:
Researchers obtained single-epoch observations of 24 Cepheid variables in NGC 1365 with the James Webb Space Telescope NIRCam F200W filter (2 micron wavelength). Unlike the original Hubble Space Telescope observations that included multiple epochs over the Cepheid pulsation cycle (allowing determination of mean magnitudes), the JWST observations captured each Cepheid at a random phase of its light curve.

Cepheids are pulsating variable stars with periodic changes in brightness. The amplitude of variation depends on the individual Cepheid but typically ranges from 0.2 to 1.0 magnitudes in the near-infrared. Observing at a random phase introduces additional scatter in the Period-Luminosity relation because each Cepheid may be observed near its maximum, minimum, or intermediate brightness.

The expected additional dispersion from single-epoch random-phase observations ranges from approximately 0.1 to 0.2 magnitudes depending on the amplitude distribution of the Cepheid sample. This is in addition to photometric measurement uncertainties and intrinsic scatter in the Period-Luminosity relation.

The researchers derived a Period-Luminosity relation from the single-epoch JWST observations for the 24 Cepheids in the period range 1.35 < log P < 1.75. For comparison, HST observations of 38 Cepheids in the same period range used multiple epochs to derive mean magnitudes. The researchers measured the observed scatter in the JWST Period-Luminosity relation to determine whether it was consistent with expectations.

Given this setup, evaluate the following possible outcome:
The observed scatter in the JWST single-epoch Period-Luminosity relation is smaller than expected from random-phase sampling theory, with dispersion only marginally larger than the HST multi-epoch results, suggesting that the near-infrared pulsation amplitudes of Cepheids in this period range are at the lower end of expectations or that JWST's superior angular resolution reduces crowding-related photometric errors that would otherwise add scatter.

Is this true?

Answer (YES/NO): NO